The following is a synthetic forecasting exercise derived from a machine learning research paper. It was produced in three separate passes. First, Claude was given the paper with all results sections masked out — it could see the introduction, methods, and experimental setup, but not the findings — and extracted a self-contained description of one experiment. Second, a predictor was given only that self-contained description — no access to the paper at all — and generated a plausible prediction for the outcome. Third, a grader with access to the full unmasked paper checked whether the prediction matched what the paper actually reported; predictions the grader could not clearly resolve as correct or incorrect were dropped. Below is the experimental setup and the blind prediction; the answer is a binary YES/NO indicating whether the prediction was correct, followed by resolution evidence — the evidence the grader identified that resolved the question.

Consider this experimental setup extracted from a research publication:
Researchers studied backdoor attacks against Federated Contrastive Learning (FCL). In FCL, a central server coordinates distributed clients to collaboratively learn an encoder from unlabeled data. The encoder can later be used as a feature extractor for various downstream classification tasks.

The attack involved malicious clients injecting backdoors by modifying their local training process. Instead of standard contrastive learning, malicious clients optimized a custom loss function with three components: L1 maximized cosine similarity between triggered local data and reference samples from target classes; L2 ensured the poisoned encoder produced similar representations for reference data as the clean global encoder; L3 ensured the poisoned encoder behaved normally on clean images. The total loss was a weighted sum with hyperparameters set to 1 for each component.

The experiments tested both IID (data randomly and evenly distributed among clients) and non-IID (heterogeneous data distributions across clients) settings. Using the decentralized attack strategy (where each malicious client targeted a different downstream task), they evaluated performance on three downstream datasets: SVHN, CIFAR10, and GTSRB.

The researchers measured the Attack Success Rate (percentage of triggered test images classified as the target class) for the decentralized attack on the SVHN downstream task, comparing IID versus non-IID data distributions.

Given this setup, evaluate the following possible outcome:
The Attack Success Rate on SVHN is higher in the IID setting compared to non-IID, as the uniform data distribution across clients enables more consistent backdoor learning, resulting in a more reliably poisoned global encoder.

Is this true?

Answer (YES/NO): YES